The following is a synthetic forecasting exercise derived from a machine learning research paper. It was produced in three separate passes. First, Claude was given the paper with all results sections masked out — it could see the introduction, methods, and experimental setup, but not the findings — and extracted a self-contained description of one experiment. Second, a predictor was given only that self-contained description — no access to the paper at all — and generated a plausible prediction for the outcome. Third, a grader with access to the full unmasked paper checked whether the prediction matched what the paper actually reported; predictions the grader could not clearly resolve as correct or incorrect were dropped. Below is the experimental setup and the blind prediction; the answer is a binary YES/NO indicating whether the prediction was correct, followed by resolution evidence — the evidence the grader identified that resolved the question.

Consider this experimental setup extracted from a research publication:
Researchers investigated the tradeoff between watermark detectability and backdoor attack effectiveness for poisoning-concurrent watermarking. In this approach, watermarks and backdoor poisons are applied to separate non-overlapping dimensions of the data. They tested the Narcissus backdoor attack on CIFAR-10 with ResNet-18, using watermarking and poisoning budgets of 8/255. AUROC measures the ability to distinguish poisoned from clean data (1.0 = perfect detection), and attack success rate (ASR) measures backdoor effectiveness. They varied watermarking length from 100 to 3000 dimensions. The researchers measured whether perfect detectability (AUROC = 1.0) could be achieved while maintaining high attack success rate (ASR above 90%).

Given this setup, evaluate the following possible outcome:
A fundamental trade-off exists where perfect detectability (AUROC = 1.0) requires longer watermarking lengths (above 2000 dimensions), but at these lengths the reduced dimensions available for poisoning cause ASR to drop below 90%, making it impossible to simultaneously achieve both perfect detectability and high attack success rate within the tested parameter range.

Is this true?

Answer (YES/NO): NO